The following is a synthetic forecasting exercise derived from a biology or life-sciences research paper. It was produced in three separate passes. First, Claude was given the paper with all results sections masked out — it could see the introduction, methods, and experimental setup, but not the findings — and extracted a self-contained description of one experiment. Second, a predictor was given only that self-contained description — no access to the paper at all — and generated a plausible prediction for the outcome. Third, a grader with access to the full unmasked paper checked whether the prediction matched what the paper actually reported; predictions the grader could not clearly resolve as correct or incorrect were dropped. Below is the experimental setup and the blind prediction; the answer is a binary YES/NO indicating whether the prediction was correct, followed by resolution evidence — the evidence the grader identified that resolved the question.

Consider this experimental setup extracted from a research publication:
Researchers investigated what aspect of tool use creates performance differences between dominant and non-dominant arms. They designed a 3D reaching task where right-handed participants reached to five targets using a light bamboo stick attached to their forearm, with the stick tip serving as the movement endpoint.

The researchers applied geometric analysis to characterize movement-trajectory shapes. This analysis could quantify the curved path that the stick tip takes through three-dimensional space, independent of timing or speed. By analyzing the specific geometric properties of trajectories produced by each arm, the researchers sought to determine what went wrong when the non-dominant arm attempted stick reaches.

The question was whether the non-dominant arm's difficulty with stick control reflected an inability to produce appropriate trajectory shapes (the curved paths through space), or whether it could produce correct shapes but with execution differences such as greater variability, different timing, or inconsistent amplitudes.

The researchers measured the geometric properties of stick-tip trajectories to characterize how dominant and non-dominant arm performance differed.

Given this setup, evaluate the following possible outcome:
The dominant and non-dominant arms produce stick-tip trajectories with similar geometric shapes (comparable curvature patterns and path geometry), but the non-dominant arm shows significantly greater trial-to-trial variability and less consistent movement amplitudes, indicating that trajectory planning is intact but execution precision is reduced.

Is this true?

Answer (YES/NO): NO